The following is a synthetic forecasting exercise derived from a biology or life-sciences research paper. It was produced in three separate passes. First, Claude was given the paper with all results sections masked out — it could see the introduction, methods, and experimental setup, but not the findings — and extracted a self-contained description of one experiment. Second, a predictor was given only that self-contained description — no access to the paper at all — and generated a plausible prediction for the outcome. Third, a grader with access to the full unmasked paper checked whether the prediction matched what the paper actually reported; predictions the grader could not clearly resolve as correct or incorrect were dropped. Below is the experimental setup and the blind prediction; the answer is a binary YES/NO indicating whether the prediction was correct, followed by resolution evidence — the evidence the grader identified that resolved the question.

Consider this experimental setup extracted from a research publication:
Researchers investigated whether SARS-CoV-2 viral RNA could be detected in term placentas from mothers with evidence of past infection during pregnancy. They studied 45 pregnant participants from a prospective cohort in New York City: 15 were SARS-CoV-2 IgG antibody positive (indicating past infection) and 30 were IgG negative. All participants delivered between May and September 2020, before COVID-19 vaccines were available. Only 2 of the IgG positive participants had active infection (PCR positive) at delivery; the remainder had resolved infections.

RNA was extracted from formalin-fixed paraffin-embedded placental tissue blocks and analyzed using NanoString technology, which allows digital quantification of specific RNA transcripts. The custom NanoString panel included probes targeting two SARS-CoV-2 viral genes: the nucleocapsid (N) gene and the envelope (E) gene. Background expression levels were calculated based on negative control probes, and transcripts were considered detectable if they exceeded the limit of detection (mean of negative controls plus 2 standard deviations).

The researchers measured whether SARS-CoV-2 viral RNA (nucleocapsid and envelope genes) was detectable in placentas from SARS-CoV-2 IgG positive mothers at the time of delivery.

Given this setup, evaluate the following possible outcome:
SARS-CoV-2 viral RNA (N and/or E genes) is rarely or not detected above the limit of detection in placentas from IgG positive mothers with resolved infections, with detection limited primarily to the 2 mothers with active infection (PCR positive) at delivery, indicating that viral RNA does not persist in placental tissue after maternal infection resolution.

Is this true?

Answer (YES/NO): NO